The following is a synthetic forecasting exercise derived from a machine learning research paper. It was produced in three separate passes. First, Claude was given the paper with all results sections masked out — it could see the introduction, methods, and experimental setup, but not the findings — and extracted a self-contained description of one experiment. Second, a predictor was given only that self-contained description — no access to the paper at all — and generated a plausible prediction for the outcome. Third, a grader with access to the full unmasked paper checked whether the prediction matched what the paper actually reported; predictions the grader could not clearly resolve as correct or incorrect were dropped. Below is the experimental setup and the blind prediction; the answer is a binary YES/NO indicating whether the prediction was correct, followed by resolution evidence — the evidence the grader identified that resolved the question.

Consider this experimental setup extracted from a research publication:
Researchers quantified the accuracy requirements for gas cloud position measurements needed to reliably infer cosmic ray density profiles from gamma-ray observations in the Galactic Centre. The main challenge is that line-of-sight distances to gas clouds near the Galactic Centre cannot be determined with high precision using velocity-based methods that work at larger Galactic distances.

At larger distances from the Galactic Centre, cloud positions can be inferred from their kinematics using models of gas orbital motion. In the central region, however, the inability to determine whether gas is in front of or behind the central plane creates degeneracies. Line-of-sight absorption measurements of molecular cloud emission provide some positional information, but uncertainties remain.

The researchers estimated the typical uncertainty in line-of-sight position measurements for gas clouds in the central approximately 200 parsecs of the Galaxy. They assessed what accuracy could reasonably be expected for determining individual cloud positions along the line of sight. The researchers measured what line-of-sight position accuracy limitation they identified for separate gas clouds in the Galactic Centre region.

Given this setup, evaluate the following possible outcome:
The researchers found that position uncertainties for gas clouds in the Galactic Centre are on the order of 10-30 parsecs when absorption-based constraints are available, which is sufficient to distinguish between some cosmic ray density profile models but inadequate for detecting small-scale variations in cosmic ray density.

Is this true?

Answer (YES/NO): NO